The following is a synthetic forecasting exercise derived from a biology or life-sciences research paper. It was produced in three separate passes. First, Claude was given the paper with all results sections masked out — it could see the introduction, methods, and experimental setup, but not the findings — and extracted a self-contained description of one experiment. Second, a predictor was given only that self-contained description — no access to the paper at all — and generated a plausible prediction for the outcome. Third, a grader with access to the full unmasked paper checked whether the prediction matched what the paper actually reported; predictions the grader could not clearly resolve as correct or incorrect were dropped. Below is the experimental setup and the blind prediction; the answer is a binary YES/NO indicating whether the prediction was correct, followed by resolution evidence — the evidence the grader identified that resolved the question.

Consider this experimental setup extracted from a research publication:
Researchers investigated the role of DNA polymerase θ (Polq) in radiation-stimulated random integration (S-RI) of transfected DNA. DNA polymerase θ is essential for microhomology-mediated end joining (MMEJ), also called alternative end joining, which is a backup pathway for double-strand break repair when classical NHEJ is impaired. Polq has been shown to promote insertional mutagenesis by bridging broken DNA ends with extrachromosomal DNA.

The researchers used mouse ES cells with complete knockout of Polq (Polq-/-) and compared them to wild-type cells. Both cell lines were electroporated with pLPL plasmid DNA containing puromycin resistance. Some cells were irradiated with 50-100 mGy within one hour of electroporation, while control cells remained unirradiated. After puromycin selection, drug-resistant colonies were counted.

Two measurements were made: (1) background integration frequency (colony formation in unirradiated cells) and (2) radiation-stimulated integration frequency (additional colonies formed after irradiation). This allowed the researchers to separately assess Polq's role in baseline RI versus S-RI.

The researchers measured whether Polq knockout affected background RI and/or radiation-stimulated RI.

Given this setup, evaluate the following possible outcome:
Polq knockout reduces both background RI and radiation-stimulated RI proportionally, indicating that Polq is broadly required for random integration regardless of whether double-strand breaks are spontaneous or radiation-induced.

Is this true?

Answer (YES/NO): NO